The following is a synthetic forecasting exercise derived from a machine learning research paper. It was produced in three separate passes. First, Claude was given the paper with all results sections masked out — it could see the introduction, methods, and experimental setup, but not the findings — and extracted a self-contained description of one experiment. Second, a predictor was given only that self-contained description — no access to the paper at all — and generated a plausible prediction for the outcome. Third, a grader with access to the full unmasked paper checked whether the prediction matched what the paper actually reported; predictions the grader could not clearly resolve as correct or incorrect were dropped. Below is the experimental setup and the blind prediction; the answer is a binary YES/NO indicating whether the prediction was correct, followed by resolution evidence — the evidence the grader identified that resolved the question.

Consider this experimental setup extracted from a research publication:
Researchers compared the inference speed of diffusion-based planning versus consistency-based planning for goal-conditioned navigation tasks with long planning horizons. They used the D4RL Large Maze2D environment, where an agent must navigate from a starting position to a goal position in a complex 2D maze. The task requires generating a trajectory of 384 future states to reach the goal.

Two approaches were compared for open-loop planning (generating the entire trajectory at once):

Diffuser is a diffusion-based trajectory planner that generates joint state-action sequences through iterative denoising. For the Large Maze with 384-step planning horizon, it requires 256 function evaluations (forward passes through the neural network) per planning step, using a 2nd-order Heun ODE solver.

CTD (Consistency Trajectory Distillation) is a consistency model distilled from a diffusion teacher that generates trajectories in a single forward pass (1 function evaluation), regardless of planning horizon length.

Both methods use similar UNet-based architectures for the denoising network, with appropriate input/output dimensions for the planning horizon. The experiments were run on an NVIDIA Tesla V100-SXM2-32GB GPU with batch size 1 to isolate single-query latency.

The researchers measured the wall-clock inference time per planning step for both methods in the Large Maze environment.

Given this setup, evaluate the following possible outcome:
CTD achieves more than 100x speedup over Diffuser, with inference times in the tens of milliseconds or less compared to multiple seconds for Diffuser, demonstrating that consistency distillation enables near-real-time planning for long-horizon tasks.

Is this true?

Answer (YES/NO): YES